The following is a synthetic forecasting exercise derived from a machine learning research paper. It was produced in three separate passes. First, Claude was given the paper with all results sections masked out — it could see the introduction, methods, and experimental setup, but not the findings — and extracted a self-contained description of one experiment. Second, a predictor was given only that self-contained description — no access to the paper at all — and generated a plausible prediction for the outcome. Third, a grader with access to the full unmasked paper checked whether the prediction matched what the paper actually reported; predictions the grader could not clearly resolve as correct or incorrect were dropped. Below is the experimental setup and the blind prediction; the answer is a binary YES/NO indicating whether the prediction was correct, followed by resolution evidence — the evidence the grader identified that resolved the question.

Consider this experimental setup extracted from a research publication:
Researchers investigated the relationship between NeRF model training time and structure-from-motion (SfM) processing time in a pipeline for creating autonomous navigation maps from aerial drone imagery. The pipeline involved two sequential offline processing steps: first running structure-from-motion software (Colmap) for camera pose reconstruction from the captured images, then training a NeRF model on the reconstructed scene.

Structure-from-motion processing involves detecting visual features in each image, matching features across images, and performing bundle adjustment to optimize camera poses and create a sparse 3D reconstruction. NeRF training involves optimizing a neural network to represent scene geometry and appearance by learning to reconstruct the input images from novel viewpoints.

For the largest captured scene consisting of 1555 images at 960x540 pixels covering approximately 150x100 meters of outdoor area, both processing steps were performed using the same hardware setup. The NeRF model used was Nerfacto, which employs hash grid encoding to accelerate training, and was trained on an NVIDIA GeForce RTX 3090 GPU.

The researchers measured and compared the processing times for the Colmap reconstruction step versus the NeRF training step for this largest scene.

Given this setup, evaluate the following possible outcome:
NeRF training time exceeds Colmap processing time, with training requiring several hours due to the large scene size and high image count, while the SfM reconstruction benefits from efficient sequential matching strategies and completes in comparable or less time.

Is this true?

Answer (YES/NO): NO